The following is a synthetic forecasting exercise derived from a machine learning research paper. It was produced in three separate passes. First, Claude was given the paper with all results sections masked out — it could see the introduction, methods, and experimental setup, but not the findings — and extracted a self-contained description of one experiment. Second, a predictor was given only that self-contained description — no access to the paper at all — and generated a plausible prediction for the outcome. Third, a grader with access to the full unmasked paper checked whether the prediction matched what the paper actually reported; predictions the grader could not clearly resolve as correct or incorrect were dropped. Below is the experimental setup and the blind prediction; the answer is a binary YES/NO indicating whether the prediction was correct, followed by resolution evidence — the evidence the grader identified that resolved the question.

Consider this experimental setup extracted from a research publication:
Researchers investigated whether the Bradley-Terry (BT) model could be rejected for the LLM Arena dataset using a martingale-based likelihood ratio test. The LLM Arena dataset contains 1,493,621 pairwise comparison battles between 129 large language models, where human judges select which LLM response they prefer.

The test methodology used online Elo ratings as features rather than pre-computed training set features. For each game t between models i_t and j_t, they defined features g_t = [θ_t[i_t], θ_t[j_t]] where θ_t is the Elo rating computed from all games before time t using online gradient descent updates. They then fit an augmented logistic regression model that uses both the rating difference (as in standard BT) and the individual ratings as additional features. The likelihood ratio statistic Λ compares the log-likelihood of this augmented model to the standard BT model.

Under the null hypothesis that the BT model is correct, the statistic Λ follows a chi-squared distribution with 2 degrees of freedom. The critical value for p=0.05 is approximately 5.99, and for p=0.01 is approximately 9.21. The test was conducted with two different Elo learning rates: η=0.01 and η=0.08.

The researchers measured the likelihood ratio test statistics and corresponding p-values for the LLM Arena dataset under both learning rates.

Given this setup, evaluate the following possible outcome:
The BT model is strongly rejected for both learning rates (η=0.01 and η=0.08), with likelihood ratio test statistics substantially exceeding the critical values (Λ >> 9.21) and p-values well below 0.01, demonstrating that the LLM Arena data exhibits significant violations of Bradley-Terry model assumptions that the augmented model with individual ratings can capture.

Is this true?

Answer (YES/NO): YES